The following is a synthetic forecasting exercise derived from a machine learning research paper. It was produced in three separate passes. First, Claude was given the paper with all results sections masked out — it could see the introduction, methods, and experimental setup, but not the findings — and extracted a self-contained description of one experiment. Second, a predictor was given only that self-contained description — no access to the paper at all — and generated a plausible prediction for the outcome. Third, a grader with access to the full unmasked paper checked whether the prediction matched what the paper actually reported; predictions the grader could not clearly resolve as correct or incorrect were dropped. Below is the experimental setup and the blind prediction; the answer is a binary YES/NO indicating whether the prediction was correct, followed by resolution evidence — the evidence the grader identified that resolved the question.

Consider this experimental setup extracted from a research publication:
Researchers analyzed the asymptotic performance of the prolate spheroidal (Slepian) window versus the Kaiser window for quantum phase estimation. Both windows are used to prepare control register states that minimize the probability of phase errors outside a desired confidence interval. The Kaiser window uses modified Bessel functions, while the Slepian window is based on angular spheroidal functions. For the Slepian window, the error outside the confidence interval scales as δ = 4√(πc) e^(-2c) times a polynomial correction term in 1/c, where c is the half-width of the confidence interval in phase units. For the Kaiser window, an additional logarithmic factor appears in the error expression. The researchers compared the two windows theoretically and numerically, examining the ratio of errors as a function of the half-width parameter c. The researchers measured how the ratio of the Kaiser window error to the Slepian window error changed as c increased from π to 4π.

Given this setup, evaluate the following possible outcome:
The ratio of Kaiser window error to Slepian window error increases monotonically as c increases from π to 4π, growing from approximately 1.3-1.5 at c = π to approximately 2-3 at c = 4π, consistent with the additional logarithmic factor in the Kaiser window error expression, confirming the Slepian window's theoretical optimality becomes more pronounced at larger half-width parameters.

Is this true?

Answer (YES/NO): NO